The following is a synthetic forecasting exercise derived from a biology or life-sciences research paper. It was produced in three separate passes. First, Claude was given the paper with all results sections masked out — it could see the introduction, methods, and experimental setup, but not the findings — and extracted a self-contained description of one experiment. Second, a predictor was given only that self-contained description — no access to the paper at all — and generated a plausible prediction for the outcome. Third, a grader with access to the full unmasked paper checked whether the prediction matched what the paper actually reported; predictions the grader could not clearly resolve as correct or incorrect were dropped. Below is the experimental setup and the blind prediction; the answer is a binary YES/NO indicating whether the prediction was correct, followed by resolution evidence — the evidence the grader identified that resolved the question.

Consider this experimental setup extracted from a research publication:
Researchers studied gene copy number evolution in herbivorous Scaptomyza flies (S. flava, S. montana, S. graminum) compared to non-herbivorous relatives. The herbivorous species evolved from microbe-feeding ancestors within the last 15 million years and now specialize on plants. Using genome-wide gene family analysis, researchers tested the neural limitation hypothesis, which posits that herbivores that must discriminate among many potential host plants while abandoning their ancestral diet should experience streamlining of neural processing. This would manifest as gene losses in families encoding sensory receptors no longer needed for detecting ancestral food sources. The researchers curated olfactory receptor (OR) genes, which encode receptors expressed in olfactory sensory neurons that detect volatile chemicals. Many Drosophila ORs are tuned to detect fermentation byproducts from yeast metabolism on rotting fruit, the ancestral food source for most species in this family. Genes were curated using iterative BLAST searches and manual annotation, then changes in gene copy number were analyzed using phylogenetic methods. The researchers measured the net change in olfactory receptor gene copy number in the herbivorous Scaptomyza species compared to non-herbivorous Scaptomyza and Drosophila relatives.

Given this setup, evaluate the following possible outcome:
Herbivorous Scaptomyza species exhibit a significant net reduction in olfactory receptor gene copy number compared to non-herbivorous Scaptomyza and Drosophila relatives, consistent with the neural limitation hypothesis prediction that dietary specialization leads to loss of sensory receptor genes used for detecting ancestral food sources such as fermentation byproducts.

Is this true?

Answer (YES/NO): NO